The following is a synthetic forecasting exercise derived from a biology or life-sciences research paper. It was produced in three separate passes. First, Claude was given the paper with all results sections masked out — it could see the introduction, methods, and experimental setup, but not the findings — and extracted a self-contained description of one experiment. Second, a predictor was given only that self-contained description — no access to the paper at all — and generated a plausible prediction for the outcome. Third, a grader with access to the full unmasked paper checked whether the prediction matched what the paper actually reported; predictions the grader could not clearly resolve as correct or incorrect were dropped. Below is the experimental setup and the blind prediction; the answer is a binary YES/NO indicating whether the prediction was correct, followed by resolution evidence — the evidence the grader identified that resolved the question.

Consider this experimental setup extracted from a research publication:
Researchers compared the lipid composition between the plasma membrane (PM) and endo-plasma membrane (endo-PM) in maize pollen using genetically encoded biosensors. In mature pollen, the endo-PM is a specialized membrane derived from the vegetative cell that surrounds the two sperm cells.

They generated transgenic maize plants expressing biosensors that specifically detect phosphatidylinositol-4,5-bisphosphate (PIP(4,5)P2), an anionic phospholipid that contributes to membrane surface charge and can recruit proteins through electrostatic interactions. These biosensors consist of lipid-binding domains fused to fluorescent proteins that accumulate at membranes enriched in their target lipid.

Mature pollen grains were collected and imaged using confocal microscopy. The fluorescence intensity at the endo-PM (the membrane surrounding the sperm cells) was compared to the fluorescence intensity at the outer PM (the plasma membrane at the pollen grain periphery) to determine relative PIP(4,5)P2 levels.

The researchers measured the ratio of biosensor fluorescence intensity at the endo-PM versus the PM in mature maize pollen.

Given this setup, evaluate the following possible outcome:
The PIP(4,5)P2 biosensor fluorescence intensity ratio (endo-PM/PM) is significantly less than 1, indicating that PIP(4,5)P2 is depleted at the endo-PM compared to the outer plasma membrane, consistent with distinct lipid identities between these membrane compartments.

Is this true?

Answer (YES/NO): NO